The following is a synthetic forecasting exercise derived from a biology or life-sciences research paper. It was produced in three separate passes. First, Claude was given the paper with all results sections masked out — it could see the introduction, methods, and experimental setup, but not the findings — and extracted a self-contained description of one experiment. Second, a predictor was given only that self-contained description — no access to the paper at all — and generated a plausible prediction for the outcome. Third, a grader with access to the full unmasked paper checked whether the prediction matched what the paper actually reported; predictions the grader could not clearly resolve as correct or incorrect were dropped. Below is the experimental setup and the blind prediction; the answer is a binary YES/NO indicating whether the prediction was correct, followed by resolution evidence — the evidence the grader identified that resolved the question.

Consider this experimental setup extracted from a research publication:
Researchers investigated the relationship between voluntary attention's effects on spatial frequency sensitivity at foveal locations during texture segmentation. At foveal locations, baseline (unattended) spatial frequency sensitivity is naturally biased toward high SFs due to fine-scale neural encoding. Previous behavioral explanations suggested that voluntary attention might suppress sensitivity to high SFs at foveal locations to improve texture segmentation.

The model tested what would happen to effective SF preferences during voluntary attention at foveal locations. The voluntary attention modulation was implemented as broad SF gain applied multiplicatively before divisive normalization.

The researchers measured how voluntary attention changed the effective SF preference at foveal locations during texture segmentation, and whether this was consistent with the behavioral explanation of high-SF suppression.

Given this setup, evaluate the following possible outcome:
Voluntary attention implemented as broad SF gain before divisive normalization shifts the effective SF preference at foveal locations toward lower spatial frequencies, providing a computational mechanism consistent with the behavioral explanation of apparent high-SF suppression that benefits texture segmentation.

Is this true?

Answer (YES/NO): YES